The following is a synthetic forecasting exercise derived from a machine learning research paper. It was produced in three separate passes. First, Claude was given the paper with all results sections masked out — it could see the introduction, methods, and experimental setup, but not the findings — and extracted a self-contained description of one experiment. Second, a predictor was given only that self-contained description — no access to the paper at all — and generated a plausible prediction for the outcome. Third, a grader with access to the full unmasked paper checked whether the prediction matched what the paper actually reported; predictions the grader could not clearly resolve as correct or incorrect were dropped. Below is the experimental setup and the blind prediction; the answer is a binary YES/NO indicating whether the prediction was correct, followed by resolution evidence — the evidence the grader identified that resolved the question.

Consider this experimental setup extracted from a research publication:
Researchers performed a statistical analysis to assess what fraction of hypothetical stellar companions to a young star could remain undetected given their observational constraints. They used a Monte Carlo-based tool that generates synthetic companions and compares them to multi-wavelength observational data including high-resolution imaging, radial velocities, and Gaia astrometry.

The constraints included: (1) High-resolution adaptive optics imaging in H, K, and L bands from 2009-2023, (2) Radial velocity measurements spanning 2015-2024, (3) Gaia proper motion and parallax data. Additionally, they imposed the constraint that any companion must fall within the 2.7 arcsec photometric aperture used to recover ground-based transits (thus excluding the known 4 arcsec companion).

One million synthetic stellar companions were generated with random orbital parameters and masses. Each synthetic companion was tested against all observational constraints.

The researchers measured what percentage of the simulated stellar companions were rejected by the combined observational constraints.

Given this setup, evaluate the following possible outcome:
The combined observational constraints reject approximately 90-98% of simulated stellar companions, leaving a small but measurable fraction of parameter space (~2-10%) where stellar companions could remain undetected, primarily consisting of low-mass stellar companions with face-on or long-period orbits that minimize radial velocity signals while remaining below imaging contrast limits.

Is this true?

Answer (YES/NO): NO